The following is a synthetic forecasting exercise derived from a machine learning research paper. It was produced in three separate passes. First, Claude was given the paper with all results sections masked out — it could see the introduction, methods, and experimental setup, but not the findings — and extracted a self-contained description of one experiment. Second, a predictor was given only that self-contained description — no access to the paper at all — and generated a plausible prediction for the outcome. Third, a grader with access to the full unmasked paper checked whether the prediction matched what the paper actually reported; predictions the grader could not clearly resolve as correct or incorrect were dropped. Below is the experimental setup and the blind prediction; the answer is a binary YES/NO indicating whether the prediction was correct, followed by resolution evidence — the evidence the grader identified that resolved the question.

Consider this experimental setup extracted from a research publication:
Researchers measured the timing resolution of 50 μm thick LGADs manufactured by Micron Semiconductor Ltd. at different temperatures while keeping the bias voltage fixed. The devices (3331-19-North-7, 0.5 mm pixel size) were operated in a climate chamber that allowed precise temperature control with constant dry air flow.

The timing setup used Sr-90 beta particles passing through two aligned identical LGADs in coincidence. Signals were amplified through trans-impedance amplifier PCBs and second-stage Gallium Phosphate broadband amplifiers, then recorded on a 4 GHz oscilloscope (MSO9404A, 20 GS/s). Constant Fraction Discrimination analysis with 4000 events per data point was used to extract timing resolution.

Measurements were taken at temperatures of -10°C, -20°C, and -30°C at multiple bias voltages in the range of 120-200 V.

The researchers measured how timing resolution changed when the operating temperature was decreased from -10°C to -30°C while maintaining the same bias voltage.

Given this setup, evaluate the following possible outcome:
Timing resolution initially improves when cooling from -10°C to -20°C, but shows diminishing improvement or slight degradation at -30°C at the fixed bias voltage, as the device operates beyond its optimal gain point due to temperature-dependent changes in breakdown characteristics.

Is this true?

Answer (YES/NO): NO